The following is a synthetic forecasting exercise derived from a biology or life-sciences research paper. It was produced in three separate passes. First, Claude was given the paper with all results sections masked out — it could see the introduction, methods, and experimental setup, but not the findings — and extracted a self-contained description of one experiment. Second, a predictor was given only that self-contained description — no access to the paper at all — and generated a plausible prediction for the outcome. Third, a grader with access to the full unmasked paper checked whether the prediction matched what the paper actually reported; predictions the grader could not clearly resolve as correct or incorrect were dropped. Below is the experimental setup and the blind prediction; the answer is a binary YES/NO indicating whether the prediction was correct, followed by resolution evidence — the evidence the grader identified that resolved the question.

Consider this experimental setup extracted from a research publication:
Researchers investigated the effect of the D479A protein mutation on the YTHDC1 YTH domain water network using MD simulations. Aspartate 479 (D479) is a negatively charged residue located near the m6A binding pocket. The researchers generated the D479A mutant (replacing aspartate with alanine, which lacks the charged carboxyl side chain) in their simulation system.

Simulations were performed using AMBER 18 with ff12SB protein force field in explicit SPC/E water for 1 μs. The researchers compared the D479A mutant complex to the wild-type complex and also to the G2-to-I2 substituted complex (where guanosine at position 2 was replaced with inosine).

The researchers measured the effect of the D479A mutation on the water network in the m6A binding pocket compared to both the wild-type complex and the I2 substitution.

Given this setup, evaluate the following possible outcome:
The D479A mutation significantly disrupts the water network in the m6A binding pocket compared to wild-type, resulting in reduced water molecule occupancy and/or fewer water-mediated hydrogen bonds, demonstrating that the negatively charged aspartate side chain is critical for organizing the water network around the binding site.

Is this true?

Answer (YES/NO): YES